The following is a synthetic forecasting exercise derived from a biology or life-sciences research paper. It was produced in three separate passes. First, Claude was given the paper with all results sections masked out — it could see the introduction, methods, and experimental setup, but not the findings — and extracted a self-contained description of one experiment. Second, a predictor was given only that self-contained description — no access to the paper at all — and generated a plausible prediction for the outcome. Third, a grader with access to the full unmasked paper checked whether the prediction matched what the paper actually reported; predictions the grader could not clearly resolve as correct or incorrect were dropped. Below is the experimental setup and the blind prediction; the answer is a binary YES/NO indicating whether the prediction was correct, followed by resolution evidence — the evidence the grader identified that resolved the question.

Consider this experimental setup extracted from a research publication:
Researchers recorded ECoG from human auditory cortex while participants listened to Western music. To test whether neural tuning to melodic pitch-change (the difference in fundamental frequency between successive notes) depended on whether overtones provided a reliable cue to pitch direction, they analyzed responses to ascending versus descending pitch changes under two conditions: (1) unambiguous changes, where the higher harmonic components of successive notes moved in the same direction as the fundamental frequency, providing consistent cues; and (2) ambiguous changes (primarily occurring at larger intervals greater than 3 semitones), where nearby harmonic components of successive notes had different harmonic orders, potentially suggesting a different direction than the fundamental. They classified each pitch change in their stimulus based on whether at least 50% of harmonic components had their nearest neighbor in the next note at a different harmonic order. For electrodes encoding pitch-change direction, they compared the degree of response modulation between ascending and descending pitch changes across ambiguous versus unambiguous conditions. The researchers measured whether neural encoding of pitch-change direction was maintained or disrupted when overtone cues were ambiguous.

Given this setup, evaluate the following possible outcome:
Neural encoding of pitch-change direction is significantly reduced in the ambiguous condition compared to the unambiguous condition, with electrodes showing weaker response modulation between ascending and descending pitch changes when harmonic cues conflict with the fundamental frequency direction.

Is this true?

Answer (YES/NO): NO